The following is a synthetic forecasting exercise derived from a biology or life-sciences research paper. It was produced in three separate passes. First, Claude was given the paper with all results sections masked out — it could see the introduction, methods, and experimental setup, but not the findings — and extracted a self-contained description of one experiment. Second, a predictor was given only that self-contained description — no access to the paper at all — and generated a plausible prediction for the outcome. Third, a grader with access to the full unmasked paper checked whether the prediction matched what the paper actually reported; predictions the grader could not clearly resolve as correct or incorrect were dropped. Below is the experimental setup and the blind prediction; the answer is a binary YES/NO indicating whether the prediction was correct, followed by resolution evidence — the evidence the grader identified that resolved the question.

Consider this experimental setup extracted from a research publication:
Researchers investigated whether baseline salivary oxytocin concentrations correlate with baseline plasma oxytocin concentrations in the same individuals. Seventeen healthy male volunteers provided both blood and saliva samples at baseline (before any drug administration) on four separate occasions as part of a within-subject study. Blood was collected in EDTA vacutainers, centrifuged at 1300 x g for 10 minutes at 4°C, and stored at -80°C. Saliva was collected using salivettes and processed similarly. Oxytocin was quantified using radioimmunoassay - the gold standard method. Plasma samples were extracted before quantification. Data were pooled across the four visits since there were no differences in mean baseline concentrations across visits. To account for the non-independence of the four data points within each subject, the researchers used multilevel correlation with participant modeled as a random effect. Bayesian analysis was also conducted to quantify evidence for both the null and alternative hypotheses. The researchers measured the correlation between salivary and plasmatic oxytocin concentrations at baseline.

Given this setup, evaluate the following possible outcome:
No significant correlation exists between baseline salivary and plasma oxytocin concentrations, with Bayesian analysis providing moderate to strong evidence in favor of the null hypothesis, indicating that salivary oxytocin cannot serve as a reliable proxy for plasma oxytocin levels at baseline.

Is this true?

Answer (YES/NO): YES